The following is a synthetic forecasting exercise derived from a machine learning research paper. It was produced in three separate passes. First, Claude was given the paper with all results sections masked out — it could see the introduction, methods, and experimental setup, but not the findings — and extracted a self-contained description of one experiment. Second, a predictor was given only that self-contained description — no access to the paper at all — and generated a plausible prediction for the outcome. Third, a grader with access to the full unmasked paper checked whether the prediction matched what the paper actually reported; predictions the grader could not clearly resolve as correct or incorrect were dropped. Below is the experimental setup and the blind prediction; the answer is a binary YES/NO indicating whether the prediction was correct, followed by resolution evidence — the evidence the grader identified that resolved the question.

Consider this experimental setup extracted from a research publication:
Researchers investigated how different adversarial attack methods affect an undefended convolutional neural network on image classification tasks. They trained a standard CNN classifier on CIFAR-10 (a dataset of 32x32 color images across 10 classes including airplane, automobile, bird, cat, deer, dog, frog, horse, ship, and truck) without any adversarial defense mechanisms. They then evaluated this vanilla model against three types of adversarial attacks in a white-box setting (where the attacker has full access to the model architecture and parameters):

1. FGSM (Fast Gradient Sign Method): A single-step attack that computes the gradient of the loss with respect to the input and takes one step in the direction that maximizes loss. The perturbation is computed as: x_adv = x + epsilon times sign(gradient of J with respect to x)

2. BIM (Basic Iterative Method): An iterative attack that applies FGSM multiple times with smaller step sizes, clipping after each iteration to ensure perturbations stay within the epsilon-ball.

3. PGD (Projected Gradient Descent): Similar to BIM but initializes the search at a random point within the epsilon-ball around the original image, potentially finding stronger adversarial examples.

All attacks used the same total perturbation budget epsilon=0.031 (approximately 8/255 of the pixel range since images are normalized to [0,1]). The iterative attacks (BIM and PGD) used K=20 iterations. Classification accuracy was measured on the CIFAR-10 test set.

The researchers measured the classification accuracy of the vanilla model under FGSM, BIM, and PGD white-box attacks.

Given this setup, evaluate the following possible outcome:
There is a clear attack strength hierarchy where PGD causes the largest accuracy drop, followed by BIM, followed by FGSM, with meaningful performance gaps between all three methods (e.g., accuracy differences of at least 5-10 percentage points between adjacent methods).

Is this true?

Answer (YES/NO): NO